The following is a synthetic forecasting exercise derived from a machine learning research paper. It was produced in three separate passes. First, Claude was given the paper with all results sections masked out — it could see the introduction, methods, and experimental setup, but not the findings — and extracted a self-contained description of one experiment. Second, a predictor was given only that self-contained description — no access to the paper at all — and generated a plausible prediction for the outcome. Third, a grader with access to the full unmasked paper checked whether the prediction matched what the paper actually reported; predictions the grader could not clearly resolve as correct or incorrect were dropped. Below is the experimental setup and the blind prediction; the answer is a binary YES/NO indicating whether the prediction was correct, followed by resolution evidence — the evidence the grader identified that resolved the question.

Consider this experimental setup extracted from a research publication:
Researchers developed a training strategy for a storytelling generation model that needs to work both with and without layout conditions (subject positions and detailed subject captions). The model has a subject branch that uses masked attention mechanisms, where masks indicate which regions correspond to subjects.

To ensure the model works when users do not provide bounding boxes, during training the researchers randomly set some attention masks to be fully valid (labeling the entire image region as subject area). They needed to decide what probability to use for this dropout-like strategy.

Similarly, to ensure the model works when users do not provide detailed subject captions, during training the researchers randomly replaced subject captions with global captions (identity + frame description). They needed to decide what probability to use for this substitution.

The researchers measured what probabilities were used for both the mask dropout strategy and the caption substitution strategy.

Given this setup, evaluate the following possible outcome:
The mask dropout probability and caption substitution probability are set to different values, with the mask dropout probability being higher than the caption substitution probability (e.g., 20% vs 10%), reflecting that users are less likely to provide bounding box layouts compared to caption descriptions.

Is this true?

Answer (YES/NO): NO